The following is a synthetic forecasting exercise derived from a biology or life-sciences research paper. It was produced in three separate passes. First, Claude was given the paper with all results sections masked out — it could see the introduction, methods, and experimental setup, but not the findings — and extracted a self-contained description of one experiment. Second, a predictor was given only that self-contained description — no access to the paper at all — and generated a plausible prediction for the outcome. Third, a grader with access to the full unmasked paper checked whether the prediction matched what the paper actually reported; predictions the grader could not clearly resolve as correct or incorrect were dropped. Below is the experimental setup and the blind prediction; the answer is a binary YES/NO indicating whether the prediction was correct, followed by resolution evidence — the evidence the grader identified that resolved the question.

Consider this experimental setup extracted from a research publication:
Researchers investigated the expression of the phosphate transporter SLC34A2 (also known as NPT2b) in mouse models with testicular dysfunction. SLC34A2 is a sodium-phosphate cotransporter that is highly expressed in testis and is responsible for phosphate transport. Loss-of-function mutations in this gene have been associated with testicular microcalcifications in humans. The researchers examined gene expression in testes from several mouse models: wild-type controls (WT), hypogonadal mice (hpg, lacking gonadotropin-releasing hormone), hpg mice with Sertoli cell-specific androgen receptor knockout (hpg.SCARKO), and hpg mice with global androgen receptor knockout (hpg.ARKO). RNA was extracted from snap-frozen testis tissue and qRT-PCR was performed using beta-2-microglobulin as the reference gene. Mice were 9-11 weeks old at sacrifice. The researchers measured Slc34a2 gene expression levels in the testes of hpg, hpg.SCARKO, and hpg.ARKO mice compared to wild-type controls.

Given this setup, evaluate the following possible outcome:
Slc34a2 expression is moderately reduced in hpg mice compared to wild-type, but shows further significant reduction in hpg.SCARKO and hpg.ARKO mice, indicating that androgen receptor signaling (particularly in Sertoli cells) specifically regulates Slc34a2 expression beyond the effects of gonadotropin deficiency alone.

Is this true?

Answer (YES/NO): NO